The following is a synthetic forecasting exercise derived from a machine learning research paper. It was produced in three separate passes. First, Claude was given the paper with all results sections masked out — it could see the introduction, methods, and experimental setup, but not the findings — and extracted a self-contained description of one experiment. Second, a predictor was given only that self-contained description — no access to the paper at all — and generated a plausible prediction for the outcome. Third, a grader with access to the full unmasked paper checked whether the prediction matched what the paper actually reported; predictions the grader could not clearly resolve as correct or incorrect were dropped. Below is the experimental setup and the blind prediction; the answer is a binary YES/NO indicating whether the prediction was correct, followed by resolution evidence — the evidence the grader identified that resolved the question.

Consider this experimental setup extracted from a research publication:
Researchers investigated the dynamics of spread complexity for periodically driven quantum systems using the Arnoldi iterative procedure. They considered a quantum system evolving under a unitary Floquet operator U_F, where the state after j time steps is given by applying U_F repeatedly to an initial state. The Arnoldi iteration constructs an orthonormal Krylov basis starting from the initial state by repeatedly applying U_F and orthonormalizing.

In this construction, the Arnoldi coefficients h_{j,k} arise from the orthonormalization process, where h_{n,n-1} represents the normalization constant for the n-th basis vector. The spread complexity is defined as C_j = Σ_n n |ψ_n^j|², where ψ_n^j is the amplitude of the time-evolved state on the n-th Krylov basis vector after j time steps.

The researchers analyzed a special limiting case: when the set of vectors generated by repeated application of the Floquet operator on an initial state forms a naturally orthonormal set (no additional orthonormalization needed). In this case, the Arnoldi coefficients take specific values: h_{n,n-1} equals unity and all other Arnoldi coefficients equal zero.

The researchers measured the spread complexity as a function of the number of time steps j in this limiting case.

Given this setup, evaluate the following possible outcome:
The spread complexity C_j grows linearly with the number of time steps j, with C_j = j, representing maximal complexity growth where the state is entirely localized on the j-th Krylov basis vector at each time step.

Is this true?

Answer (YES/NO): YES